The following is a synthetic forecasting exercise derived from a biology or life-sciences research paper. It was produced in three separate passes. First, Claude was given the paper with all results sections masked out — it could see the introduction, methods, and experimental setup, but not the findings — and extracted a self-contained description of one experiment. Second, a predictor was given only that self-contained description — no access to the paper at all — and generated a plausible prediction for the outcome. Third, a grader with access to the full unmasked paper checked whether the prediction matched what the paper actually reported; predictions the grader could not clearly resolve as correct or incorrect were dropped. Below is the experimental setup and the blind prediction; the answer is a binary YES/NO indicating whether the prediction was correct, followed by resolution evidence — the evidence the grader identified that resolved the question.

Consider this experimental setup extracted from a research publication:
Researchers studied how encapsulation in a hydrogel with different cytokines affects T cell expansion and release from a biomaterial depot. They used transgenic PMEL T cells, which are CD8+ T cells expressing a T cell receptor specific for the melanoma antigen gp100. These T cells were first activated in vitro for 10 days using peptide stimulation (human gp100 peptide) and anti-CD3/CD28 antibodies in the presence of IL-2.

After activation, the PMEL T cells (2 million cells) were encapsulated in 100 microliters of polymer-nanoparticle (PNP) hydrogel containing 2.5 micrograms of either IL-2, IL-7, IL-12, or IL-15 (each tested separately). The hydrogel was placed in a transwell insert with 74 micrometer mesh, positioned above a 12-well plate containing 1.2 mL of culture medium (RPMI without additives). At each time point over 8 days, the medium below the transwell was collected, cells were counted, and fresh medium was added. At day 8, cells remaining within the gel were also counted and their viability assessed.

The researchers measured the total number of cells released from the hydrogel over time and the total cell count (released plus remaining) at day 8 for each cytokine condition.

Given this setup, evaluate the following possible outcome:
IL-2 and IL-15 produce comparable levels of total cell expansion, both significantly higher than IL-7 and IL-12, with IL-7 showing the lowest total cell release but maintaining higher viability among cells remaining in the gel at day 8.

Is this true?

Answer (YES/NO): NO